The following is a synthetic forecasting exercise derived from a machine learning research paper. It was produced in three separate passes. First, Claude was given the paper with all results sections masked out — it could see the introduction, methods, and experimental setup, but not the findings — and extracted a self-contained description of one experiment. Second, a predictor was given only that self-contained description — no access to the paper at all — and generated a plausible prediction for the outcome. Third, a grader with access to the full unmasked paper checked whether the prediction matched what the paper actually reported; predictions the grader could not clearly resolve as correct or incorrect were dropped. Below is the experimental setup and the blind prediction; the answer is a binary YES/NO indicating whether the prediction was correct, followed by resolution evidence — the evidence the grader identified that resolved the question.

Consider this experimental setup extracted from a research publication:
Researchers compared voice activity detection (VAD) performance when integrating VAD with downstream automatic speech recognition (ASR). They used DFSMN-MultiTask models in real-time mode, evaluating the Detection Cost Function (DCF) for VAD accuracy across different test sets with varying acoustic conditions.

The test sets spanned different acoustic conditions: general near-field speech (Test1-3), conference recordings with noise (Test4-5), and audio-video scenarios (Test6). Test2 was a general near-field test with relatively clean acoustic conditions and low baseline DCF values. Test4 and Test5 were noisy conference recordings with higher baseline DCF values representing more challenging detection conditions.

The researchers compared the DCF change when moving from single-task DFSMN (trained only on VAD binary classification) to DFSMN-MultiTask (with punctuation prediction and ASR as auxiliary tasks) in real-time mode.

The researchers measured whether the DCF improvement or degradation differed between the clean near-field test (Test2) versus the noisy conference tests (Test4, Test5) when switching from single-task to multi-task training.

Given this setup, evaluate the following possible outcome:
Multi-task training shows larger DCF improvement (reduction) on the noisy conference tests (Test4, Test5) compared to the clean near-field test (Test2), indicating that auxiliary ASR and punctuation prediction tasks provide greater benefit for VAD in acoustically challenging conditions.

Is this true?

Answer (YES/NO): YES